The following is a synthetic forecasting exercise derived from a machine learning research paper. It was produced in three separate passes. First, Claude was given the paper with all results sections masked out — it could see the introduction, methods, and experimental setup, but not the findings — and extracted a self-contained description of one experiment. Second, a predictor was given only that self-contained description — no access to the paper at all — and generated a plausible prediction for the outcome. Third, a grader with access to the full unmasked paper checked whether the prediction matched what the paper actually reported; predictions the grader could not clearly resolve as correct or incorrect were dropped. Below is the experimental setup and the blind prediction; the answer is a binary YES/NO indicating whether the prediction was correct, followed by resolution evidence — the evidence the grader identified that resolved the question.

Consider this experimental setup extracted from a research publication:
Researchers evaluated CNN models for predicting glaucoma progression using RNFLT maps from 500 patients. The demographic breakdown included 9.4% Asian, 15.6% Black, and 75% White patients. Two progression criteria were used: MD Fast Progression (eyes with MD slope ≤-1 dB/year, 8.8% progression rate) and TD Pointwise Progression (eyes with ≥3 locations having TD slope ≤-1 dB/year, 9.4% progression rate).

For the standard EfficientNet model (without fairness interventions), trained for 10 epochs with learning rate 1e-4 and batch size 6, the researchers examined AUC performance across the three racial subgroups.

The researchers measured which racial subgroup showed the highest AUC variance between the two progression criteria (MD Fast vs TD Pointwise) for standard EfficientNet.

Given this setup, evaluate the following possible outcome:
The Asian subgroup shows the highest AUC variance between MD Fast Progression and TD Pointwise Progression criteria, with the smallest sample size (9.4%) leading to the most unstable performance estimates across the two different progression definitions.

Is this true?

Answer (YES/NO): NO